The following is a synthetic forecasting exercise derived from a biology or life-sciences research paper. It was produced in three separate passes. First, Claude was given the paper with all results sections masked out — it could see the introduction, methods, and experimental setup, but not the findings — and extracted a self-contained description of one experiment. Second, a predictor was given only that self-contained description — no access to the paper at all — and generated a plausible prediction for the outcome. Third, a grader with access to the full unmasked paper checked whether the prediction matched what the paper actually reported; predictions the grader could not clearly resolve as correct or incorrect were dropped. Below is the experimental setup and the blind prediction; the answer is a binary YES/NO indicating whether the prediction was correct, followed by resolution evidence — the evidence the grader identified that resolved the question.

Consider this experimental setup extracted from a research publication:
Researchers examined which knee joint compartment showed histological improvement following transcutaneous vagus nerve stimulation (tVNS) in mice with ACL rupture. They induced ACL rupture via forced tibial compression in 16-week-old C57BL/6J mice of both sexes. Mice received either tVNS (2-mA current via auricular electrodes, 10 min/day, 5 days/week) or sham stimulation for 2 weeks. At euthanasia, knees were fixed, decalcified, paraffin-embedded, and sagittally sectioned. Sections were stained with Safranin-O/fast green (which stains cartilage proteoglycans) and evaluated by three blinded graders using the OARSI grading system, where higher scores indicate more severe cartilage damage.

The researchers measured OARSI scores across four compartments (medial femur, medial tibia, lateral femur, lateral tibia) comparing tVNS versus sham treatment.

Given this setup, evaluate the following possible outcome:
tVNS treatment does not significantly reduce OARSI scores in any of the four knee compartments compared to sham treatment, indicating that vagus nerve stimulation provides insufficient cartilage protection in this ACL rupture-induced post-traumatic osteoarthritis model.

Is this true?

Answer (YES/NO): NO